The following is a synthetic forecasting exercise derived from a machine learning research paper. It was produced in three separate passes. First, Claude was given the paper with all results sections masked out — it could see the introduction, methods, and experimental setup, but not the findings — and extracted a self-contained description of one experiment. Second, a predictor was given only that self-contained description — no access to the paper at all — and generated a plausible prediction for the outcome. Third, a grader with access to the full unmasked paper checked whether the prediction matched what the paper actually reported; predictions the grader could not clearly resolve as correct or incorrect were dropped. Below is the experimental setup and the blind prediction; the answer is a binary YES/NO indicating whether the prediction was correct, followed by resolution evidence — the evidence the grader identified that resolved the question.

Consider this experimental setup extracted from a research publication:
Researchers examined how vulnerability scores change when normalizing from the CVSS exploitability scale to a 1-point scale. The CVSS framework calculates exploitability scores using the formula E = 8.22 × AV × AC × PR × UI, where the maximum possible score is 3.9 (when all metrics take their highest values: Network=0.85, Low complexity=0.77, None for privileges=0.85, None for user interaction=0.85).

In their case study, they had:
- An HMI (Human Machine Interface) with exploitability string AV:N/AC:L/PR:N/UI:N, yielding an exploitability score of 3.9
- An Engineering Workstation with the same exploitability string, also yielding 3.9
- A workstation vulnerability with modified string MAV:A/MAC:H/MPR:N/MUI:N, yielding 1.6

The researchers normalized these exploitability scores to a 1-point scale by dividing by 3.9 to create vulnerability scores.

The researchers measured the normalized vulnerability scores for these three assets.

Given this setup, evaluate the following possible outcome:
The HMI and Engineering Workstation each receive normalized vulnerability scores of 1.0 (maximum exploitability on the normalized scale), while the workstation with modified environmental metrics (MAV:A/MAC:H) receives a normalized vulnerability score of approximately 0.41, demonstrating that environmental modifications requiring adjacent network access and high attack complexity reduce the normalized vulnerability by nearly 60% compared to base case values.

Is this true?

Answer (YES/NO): YES